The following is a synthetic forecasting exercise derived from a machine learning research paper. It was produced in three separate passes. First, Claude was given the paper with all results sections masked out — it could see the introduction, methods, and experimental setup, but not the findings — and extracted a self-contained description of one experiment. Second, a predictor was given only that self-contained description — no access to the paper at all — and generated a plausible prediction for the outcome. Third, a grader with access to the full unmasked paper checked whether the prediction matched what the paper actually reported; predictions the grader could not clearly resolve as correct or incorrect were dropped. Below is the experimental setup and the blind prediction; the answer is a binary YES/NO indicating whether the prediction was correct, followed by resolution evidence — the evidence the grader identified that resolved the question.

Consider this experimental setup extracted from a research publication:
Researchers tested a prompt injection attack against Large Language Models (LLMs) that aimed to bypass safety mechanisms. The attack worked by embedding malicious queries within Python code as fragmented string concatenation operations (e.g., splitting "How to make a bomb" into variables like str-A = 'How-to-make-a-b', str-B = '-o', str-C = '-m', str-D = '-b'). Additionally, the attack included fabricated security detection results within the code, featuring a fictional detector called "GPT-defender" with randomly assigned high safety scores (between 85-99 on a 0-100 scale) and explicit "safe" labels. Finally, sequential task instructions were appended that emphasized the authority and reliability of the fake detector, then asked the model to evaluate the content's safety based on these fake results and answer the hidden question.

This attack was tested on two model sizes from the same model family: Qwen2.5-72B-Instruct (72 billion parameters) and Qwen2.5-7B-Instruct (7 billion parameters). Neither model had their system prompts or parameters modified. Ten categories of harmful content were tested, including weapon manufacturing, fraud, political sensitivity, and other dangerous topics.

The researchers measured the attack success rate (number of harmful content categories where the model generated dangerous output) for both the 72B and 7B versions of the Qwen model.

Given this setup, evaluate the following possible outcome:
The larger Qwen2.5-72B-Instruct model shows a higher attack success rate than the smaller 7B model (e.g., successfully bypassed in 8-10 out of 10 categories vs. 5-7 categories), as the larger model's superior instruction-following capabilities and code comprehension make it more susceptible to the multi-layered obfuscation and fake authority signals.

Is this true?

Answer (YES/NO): NO